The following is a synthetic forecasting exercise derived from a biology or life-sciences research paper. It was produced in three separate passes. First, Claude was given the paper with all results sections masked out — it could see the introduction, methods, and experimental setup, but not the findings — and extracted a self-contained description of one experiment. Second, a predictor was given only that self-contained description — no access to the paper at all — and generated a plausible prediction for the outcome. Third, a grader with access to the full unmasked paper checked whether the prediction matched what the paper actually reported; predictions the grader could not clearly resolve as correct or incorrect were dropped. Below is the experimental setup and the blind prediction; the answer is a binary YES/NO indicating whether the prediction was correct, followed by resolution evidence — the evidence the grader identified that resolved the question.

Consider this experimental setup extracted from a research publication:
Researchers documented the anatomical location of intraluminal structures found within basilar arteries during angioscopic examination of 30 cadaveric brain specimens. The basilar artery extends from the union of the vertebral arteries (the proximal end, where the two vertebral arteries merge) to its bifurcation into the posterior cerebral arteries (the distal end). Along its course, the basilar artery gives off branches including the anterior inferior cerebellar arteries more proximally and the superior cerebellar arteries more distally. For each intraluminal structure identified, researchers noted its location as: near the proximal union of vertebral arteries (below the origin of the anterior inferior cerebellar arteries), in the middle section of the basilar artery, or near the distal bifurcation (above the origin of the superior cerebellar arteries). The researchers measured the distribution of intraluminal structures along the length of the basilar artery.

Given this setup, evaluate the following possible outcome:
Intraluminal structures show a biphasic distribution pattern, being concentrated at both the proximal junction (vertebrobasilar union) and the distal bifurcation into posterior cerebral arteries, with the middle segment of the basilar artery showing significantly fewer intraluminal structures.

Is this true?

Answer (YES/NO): NO